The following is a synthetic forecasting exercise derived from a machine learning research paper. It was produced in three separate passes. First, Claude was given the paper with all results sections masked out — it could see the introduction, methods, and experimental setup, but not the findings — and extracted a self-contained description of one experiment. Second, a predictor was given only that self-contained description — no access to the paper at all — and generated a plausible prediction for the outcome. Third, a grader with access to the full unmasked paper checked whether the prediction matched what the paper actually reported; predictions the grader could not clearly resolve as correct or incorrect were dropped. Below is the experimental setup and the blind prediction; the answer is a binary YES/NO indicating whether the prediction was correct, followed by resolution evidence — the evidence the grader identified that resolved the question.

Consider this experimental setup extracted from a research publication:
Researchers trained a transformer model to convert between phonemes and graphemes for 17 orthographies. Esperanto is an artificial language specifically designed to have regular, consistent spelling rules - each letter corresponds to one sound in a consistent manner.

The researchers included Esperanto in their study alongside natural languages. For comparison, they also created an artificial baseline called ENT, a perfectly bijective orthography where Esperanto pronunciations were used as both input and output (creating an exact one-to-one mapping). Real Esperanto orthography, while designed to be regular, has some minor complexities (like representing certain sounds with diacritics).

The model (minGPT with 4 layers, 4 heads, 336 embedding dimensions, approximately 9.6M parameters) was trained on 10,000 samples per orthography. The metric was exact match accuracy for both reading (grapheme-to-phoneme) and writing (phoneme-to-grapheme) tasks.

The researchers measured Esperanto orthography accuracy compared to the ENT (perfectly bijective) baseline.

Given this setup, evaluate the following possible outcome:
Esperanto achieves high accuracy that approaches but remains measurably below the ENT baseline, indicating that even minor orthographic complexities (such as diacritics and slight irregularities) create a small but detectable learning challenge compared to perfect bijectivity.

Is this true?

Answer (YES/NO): YES